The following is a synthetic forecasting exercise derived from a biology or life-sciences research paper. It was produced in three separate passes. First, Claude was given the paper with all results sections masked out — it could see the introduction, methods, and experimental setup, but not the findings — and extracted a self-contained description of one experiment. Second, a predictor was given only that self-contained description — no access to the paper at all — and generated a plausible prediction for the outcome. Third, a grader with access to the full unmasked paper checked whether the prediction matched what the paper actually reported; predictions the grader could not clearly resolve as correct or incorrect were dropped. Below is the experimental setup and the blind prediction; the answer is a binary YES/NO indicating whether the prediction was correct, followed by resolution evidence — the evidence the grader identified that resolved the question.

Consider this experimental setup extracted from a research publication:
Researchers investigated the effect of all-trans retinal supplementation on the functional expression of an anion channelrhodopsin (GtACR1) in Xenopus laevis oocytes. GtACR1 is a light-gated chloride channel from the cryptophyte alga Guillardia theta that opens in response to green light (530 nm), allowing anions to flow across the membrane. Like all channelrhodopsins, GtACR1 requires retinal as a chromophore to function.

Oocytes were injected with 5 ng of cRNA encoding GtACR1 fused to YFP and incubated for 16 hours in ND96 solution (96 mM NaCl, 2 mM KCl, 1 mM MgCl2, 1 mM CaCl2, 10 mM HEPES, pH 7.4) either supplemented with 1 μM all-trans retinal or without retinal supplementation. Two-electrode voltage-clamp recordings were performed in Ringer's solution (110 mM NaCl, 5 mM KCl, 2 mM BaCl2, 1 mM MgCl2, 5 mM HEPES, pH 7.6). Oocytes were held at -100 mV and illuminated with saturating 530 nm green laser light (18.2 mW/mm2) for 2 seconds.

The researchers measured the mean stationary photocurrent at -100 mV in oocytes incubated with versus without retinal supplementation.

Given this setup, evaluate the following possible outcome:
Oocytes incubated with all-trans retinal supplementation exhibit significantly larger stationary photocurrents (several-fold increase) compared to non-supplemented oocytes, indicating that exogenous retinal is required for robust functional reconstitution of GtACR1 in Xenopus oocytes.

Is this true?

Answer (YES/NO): YES